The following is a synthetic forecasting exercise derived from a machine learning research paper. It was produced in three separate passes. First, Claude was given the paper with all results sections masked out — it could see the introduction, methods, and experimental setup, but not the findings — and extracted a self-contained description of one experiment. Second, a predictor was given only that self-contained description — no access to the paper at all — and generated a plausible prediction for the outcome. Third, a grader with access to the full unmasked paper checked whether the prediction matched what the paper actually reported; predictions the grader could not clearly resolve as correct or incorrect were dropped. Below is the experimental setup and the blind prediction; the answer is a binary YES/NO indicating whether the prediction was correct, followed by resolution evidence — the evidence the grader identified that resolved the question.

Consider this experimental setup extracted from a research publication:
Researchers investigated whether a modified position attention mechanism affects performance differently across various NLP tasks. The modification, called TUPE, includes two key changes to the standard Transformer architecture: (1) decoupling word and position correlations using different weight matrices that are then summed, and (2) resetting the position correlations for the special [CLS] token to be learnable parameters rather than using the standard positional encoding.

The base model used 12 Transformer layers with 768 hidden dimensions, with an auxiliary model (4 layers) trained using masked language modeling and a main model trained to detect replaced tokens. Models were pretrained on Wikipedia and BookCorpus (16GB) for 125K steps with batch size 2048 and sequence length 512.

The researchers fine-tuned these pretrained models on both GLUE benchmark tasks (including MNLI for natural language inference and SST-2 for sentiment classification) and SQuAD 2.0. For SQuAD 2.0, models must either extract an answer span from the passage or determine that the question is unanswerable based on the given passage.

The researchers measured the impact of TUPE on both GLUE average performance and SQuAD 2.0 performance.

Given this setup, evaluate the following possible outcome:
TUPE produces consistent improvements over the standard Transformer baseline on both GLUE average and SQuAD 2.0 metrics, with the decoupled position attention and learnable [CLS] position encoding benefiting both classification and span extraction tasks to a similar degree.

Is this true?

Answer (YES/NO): NO